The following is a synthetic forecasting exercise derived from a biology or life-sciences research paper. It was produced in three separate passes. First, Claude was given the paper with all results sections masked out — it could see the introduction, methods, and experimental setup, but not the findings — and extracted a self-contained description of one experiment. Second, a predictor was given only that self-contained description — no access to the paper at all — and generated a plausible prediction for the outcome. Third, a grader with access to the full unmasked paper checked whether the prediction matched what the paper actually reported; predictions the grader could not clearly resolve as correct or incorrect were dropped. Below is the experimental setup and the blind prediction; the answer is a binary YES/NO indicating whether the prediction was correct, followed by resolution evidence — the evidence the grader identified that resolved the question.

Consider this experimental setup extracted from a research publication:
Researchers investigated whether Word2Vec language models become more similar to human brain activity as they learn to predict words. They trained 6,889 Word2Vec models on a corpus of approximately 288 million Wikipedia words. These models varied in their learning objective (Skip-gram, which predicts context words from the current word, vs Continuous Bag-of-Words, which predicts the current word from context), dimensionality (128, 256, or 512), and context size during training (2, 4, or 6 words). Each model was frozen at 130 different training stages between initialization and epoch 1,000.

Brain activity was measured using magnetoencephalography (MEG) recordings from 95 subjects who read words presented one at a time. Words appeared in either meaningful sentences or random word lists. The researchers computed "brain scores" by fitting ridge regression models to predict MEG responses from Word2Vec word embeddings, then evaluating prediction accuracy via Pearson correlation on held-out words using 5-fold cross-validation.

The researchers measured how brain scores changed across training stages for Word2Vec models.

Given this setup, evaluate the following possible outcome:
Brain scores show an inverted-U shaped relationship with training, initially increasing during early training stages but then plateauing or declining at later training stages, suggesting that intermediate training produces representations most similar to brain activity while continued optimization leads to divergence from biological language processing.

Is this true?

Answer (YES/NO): YES